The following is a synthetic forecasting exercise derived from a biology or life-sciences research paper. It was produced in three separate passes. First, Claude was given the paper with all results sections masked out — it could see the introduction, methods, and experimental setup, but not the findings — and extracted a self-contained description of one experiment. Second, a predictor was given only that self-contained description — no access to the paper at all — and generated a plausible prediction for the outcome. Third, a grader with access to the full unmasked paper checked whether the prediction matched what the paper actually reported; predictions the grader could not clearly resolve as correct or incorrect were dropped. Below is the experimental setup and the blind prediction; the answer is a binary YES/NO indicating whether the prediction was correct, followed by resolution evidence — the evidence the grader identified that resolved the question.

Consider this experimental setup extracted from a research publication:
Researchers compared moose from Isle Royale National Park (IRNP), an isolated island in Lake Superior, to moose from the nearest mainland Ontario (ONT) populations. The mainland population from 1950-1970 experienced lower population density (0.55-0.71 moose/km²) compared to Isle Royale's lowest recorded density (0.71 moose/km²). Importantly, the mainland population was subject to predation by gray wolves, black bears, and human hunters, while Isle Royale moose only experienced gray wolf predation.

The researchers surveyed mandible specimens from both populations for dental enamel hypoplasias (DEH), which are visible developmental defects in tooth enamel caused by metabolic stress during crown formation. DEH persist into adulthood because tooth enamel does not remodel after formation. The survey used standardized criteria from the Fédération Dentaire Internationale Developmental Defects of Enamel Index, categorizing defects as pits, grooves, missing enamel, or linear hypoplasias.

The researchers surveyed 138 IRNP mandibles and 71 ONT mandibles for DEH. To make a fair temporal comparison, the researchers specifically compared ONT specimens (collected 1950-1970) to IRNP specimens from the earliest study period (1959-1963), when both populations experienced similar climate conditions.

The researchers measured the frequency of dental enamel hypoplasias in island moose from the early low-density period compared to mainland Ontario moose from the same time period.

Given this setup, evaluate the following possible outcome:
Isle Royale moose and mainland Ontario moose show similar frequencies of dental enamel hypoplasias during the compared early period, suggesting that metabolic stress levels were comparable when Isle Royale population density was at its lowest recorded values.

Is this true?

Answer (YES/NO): NO